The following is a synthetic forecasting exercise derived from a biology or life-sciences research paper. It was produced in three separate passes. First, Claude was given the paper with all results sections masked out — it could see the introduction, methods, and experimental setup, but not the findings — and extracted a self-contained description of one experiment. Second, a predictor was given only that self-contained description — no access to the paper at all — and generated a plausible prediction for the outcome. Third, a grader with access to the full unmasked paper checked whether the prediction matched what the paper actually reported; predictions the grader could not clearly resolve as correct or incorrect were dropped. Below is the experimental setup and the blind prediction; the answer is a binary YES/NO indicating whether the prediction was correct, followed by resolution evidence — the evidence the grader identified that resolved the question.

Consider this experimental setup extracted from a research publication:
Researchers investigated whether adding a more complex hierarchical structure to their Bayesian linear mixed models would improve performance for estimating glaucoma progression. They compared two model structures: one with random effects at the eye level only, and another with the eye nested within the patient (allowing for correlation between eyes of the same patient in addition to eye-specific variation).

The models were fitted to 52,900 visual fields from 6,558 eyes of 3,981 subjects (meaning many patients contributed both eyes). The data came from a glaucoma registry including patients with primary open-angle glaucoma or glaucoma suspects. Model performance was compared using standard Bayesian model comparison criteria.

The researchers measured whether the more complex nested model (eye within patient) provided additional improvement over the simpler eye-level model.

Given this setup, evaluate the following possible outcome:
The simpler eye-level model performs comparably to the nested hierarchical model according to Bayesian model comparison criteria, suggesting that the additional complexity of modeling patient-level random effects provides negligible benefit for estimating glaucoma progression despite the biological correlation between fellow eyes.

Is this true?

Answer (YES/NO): YES